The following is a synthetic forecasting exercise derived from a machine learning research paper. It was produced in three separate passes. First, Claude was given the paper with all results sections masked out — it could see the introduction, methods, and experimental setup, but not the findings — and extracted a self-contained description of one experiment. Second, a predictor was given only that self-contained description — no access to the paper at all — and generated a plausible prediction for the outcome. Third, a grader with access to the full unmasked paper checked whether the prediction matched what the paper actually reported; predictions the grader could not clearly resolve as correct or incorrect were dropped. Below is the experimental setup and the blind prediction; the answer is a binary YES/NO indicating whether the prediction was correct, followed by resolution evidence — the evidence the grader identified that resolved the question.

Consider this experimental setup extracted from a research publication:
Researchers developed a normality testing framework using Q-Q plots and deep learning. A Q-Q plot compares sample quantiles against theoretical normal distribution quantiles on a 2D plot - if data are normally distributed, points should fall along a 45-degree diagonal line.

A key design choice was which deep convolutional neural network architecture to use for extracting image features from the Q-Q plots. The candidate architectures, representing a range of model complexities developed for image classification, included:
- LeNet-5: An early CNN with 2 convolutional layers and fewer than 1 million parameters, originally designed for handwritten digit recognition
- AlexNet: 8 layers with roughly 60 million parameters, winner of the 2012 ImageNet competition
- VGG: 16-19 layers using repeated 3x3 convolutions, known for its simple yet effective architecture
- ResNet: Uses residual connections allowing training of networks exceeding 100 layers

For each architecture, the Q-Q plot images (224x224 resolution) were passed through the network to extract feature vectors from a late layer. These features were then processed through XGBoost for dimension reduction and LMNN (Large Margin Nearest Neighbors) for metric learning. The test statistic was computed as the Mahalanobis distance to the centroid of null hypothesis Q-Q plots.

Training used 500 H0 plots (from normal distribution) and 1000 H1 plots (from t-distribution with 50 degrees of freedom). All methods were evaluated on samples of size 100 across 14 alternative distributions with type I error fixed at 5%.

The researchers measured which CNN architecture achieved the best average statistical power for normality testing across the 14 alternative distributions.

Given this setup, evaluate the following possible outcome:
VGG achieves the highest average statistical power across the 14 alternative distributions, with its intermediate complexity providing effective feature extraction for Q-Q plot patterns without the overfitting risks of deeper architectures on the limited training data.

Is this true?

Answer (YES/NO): YES